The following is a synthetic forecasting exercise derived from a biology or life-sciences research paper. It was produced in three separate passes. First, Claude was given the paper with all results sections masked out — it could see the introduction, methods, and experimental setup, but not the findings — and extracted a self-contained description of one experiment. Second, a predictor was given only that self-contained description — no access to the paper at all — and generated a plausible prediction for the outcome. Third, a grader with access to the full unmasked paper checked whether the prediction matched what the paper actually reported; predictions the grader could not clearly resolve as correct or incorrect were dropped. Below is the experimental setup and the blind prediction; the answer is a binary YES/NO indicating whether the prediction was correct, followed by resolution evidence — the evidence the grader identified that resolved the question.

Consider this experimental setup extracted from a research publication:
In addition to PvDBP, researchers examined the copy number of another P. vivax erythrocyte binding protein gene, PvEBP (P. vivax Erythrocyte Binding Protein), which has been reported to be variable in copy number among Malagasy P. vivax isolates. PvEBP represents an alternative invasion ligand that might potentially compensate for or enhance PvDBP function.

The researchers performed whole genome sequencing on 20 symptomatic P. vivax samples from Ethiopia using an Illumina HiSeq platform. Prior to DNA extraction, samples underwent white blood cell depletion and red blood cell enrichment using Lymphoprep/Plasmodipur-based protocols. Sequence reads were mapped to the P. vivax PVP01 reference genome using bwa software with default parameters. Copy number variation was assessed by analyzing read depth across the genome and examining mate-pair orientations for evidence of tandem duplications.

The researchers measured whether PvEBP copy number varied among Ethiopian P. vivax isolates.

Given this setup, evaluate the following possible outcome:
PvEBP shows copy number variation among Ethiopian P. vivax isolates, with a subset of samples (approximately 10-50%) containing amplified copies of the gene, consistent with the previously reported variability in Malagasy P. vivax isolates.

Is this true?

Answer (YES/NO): NO